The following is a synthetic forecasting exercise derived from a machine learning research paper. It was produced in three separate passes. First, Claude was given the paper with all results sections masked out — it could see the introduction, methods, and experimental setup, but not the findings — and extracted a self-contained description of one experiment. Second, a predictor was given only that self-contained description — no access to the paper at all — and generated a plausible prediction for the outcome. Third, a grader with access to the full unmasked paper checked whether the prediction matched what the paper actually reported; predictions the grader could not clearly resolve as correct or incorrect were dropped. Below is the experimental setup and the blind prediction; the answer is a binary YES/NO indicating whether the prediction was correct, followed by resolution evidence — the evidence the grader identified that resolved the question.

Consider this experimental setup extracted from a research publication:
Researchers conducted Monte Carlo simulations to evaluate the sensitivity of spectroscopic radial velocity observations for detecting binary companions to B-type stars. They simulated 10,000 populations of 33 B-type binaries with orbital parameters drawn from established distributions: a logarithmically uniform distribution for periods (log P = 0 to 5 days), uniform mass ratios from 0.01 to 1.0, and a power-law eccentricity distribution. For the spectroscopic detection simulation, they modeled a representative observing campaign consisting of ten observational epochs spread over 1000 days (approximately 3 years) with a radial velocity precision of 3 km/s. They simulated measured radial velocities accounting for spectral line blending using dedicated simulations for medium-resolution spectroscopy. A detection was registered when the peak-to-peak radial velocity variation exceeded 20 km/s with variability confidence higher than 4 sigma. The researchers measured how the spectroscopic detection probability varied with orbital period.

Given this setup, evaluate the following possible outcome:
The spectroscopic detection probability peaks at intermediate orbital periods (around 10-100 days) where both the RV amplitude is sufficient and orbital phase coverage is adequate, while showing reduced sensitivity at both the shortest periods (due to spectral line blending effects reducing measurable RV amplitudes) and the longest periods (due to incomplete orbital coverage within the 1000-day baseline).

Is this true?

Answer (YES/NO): NO